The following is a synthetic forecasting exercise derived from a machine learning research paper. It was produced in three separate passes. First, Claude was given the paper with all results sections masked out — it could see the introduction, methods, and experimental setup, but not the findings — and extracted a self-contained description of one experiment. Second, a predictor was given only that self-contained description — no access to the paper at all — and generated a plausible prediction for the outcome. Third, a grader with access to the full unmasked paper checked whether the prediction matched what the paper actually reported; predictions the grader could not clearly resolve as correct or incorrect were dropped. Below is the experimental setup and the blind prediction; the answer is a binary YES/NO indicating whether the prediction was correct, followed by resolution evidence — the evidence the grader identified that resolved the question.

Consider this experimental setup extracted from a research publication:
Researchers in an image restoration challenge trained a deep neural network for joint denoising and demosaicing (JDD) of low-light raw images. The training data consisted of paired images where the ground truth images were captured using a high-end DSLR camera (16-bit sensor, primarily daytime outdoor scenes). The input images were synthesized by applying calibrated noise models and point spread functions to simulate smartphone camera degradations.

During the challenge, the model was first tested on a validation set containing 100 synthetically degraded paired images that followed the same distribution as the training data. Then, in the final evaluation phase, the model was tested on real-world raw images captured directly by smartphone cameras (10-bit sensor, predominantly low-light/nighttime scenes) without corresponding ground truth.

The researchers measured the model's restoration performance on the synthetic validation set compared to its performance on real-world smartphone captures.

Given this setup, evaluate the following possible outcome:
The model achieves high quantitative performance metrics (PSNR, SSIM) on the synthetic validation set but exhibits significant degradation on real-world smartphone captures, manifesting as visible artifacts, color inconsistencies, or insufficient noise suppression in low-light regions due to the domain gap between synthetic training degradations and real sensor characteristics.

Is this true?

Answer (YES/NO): YES